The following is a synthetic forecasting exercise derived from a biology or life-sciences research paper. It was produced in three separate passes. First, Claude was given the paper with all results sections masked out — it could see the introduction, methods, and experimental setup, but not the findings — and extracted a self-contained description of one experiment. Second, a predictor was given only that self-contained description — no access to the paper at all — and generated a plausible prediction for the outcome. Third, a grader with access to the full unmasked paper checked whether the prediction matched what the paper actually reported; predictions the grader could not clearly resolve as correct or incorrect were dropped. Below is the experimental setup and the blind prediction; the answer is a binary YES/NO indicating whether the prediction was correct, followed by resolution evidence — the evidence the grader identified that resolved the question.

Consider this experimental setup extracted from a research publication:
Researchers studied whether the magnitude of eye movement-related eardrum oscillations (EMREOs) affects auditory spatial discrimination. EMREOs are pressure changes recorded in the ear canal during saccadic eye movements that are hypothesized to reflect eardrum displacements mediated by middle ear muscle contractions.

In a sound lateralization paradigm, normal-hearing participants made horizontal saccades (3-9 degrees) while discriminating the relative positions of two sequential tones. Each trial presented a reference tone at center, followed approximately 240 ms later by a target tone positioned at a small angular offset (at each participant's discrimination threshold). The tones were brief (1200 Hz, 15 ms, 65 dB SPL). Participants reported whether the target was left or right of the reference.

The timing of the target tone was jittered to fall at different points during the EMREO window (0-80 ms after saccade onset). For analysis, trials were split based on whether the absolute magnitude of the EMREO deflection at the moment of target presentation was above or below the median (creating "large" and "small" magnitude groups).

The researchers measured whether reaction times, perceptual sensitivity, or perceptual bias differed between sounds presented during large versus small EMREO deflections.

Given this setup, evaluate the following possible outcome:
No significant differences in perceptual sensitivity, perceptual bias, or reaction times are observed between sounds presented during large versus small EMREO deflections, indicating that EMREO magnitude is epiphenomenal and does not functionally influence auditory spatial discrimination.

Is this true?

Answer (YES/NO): YES